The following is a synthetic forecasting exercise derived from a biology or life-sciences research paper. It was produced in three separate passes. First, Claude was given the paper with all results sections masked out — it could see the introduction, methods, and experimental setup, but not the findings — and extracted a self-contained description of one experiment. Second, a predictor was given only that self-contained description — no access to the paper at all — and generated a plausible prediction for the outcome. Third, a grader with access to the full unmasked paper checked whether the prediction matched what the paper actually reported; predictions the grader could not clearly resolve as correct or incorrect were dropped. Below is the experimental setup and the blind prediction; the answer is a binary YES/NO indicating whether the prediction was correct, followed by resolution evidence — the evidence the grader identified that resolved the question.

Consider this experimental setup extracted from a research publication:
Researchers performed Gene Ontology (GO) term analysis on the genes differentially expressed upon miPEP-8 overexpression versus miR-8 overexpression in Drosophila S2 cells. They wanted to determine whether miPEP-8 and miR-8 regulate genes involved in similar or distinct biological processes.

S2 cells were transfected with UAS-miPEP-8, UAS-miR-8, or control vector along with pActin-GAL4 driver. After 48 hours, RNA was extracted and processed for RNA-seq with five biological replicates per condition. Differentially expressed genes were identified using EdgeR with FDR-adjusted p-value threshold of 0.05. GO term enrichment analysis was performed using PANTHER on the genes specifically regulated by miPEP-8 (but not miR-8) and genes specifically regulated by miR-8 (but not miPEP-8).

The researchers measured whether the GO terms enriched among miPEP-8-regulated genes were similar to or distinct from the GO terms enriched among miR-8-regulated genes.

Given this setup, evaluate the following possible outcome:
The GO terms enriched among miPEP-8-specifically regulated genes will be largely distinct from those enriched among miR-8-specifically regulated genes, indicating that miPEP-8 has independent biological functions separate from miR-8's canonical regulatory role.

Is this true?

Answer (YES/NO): NO